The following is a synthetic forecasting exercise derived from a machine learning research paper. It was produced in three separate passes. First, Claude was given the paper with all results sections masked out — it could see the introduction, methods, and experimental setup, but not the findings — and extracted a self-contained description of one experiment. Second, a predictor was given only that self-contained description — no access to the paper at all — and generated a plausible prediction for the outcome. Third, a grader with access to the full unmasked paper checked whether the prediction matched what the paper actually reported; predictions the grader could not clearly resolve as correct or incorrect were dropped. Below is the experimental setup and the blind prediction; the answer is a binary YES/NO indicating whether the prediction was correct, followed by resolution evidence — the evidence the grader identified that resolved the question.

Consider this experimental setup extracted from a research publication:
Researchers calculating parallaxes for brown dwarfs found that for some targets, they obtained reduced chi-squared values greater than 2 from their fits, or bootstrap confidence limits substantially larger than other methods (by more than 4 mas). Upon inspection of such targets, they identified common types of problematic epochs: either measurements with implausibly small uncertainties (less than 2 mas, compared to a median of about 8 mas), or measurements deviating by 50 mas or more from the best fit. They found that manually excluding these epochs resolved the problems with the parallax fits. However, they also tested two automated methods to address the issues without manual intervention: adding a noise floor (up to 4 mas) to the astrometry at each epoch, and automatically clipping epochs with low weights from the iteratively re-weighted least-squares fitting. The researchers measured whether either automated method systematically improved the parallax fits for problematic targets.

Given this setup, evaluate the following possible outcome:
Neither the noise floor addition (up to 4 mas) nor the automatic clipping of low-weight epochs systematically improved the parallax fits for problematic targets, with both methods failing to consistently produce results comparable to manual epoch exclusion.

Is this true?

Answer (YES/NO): YES